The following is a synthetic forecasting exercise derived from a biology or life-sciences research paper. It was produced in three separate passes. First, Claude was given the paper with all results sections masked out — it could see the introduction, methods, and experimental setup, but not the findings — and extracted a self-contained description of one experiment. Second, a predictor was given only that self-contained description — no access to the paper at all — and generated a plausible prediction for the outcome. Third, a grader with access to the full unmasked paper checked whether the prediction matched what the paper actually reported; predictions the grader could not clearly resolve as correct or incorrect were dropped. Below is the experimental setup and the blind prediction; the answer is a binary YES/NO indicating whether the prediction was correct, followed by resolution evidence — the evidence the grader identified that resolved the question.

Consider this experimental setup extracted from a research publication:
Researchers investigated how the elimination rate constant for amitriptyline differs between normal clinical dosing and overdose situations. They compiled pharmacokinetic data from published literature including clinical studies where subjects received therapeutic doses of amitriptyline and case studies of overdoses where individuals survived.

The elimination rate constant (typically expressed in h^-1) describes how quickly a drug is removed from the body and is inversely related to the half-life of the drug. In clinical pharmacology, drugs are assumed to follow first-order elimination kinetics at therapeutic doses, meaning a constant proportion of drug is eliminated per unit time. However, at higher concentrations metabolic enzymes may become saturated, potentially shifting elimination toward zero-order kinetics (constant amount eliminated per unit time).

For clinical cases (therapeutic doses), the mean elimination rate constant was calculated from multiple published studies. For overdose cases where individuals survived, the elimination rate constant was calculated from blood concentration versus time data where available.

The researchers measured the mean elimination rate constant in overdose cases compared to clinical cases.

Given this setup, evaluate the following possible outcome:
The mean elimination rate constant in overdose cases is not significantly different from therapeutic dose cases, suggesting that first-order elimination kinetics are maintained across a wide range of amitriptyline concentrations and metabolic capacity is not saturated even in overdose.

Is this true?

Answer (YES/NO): NO